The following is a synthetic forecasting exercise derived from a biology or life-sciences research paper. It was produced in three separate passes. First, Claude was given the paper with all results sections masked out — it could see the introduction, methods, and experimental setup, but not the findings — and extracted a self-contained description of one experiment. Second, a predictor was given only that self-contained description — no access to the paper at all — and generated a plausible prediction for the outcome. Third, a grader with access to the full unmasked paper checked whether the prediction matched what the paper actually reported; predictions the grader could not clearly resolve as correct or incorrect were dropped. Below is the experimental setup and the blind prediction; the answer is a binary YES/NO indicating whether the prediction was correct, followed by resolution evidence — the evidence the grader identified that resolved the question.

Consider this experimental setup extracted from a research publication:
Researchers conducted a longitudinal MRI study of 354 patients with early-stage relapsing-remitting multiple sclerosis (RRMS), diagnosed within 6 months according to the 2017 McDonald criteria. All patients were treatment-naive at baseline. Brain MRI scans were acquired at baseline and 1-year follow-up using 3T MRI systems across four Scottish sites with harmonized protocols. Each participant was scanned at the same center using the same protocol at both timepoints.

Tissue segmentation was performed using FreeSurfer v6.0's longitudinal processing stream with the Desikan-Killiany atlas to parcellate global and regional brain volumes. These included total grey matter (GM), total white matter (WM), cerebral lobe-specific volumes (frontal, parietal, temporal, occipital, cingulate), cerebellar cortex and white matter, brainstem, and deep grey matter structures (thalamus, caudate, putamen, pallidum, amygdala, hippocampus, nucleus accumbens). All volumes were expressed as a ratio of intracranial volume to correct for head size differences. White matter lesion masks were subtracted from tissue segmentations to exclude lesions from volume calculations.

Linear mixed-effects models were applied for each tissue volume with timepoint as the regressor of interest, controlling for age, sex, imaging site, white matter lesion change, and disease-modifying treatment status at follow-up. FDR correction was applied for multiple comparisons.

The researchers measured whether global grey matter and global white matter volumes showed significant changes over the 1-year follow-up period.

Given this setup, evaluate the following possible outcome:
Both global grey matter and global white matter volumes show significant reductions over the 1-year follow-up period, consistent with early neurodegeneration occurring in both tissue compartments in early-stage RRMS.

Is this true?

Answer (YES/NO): YES